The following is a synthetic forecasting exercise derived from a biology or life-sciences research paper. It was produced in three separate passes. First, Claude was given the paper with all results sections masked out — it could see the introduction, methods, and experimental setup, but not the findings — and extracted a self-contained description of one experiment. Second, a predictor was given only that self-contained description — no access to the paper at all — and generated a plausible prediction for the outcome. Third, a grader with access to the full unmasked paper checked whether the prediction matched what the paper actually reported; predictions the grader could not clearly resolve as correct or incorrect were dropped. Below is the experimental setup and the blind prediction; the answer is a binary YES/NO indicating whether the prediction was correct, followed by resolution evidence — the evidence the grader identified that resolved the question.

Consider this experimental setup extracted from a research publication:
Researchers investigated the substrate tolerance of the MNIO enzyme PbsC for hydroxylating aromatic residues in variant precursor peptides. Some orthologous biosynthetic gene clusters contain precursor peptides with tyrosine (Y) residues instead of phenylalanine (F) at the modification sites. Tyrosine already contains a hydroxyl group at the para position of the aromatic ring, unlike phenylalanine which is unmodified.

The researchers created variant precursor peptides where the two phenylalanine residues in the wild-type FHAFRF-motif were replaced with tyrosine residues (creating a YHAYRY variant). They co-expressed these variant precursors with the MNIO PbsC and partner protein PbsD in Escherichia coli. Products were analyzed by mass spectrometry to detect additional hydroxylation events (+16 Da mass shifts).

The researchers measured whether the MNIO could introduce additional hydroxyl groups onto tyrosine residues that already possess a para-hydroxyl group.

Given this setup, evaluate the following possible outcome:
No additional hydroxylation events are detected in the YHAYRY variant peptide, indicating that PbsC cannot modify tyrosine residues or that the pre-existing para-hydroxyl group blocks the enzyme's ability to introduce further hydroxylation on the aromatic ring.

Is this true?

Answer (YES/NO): NO